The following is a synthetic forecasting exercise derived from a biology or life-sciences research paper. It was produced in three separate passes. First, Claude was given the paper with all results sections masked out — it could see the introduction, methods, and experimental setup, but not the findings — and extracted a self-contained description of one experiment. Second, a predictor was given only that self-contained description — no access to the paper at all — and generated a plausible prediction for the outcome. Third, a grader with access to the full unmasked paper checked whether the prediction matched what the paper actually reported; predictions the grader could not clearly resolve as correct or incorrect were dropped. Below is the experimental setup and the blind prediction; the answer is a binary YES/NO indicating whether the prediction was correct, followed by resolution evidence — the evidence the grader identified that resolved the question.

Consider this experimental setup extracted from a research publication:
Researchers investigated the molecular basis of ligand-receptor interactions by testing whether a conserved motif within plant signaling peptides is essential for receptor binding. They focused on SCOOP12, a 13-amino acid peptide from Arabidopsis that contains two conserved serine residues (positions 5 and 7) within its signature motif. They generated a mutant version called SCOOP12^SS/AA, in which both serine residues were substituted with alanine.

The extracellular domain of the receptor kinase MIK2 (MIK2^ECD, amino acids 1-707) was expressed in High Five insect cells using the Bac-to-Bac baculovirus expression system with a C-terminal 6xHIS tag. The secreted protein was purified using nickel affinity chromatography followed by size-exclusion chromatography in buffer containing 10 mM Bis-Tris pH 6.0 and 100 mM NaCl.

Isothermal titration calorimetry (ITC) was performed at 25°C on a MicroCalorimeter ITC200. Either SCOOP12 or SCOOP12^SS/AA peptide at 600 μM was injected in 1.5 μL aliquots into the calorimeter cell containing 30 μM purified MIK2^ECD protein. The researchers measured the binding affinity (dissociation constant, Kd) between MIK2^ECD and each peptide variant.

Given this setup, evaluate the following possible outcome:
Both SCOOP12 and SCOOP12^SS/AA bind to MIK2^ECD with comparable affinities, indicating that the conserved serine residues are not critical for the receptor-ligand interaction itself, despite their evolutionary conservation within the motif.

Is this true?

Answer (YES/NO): NO